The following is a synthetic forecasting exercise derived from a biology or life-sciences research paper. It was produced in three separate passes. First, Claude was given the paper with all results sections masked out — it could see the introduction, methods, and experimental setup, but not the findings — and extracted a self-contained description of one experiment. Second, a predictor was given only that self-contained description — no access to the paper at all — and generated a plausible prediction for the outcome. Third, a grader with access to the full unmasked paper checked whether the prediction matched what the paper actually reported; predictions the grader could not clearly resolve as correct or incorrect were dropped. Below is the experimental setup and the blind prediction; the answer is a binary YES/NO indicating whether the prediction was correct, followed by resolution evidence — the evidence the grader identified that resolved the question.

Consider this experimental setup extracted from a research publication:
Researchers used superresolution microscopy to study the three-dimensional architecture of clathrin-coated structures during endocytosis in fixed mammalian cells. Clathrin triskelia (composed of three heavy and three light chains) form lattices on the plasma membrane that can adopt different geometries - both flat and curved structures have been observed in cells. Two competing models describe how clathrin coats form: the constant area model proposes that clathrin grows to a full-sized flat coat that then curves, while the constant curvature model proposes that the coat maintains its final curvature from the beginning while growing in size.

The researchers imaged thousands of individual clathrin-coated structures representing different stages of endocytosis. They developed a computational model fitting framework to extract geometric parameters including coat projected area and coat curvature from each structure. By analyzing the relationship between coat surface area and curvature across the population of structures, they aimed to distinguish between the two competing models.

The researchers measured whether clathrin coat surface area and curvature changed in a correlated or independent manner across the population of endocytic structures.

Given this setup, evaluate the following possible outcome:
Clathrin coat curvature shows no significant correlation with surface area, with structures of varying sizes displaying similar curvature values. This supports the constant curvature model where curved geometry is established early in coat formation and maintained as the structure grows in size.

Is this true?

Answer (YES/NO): NO